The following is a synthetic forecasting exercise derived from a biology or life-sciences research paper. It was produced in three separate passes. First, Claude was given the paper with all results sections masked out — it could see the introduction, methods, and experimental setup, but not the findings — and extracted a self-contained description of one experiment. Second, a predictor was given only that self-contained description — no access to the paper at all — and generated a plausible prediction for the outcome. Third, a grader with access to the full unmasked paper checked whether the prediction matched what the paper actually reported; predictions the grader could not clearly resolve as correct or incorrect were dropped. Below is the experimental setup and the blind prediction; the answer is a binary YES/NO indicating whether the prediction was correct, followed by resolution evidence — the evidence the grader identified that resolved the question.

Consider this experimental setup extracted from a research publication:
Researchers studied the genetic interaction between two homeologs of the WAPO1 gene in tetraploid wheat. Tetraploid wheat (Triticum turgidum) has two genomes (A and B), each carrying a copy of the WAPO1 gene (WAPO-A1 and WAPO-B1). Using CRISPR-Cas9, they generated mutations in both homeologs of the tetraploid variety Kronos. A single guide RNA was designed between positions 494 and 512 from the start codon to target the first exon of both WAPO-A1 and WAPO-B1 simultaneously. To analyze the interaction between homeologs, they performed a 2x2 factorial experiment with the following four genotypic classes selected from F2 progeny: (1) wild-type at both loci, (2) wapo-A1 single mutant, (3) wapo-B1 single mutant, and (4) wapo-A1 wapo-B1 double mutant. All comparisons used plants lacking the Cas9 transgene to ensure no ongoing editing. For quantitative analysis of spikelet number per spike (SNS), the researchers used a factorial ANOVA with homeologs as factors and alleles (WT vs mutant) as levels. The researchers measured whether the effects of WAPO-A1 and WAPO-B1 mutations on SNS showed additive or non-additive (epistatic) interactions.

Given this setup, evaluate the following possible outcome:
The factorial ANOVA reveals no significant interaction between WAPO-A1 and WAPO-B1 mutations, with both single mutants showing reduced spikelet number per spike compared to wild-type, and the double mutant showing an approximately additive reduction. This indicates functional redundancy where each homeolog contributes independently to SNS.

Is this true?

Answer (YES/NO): NO